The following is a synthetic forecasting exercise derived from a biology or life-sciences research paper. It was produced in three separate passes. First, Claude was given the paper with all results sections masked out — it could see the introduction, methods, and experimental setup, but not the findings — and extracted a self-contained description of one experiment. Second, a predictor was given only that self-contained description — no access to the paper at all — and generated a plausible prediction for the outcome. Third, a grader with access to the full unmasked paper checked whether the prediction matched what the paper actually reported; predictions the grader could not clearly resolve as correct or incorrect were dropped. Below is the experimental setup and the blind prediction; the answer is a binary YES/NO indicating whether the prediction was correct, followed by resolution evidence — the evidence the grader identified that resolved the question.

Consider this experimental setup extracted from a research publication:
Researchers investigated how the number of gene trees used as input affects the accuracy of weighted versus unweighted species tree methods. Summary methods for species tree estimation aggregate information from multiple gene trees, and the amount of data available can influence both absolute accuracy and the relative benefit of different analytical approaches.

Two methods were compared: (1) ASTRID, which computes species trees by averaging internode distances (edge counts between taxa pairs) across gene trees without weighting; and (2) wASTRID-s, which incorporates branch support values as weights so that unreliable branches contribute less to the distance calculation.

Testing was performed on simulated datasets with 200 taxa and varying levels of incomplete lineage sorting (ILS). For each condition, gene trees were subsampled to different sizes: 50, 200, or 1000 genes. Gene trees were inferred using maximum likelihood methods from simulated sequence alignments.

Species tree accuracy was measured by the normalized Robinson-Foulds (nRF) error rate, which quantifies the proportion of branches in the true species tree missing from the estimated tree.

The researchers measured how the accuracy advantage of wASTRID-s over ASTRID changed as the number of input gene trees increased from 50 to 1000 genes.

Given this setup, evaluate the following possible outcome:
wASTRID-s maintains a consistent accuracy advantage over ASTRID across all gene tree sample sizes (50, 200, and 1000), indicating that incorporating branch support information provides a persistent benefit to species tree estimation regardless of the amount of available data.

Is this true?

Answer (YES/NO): YES